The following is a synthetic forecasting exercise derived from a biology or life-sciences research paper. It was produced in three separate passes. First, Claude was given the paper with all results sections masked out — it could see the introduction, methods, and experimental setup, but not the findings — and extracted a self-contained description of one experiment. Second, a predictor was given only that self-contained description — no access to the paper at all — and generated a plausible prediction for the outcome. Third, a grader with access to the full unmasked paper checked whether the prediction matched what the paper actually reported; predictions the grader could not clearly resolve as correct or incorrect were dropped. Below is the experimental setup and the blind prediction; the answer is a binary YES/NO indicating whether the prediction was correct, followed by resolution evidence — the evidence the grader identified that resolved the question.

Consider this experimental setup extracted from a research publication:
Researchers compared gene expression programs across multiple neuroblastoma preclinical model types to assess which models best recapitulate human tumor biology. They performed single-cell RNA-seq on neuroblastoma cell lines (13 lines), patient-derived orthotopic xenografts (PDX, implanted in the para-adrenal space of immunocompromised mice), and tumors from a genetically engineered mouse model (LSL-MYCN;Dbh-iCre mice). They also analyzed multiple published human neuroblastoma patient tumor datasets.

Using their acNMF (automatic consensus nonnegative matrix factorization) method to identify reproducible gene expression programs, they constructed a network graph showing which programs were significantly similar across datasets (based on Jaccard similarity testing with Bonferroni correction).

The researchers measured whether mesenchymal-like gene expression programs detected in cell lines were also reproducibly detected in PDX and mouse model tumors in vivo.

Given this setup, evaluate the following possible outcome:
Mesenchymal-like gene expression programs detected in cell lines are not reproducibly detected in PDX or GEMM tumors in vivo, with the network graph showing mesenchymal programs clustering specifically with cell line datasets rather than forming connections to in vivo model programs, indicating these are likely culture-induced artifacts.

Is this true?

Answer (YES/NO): NO